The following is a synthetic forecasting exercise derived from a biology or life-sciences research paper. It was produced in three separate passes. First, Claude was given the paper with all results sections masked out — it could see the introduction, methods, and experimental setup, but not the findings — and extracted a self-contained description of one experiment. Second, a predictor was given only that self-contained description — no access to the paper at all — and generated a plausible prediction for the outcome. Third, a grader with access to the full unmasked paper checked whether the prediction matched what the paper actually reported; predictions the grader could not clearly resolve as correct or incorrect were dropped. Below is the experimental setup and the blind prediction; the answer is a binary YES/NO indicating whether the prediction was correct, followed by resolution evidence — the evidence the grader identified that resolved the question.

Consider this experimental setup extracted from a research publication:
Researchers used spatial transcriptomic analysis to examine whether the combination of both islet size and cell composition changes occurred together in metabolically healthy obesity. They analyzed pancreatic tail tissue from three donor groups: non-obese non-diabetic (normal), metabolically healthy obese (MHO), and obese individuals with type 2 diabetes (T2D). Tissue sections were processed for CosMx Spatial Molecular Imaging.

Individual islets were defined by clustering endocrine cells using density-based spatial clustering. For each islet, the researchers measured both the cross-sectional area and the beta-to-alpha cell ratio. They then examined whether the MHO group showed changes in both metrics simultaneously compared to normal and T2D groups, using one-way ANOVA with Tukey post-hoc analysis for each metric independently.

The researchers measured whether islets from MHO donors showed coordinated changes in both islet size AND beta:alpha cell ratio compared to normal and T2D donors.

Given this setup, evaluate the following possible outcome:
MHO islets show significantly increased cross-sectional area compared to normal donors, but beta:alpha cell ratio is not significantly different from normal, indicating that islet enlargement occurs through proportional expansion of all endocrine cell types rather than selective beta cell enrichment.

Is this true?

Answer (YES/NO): NO